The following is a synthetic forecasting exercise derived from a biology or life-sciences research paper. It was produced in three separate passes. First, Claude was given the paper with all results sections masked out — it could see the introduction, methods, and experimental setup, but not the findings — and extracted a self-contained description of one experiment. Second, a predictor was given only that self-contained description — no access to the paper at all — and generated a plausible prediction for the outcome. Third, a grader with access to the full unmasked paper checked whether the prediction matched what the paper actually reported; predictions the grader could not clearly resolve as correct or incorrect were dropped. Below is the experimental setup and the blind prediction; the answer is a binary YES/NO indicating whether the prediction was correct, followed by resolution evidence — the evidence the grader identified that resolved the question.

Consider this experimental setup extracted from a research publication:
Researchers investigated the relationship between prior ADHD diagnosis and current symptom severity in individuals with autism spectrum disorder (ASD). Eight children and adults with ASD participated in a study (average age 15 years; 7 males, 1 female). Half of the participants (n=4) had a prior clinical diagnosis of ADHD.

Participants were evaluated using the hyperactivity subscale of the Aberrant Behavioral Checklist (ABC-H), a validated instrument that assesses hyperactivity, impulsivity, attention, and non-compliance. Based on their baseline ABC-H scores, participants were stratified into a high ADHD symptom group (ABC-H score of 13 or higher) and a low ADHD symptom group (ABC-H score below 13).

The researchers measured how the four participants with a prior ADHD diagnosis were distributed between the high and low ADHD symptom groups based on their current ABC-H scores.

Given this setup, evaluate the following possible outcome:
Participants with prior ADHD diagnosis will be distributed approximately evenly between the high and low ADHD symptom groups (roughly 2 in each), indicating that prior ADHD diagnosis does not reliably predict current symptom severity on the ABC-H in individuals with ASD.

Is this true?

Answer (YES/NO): YES